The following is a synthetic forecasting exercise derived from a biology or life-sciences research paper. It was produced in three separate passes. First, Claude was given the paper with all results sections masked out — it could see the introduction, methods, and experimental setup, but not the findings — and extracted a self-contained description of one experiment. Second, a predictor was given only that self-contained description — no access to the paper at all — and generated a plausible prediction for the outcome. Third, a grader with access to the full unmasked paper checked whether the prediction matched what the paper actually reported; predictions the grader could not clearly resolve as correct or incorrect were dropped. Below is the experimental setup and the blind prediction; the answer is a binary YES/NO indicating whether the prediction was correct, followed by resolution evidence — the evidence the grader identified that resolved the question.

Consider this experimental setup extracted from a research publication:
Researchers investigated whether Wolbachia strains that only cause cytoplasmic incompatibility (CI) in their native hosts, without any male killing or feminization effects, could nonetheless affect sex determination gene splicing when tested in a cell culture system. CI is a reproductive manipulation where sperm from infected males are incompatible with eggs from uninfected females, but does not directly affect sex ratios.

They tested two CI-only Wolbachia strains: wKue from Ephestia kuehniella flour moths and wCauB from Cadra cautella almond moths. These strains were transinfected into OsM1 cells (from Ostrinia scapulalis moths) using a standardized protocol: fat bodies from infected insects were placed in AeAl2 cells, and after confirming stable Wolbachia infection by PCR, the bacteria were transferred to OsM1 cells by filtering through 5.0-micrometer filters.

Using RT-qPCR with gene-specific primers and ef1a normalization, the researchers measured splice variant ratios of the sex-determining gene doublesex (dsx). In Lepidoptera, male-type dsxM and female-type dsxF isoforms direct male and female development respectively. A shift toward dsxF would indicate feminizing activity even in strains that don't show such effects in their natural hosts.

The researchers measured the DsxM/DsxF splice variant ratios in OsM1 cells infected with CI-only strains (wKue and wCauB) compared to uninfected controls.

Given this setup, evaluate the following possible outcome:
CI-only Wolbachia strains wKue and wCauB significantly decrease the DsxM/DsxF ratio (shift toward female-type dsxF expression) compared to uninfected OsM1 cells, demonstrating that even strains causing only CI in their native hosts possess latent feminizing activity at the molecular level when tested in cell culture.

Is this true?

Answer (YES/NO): NO